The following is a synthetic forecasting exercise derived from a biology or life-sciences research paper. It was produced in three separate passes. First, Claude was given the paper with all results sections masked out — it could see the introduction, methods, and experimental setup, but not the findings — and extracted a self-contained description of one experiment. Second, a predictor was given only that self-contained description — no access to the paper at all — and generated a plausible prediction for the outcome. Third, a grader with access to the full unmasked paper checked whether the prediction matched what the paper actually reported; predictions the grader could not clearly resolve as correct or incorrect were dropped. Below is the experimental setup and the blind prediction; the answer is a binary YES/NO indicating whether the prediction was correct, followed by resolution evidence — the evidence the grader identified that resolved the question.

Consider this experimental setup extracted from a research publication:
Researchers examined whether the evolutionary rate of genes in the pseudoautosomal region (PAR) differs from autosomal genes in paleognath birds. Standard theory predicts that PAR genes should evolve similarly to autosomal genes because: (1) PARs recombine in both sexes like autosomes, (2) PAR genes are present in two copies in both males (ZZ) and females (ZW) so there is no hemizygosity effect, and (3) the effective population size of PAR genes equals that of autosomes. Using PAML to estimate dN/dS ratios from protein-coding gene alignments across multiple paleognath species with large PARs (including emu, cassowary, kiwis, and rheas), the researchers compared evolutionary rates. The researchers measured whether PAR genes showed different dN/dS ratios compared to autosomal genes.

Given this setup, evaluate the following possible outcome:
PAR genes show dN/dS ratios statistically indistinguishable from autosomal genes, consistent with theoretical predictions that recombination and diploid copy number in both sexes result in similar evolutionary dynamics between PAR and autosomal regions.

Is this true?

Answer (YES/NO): NO